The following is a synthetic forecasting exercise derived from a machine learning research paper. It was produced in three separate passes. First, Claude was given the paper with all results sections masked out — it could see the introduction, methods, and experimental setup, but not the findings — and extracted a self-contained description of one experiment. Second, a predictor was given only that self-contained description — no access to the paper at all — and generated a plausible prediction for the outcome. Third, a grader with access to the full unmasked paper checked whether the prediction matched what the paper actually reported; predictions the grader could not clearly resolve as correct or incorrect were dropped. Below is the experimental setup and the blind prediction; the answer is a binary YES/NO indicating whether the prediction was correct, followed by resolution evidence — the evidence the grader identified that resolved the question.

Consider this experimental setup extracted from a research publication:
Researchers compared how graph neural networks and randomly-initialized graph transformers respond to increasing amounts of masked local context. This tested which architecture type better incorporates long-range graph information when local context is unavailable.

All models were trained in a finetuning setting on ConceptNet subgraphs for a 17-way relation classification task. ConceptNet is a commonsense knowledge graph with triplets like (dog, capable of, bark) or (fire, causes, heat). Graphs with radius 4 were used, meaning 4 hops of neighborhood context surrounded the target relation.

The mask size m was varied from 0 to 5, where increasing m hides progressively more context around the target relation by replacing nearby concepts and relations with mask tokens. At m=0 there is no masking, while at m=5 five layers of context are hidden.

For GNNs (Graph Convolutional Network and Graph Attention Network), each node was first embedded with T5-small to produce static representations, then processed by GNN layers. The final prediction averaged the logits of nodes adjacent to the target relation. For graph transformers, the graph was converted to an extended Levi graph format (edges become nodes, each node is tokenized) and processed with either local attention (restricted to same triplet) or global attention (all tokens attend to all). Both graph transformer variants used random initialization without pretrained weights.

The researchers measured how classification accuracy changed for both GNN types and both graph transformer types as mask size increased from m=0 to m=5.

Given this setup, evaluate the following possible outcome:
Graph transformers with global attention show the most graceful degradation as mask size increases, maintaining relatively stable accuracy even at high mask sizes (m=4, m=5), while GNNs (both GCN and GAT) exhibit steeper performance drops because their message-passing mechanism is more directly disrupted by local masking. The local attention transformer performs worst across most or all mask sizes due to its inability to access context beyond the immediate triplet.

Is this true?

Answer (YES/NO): NO